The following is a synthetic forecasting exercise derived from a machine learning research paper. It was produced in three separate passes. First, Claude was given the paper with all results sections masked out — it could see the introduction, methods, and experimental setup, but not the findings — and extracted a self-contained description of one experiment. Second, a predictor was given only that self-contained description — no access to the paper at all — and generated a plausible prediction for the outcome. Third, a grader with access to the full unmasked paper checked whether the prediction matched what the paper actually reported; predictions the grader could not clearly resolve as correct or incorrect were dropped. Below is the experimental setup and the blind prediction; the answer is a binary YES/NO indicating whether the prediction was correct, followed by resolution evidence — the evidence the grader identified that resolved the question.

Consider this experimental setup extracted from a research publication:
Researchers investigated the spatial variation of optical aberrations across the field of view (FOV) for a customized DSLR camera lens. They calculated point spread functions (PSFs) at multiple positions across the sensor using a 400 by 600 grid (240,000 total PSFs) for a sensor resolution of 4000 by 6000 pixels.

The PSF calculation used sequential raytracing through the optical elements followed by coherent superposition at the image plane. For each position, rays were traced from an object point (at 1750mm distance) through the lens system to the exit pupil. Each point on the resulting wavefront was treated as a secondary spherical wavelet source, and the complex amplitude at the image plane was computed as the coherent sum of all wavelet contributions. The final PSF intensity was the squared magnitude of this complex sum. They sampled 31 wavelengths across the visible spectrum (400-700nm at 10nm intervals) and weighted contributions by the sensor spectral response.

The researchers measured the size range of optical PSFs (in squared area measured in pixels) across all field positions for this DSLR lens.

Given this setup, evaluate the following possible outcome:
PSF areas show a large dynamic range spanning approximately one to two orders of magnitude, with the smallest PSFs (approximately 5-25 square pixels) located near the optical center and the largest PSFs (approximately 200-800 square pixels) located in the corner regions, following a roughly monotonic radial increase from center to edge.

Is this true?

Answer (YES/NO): NO